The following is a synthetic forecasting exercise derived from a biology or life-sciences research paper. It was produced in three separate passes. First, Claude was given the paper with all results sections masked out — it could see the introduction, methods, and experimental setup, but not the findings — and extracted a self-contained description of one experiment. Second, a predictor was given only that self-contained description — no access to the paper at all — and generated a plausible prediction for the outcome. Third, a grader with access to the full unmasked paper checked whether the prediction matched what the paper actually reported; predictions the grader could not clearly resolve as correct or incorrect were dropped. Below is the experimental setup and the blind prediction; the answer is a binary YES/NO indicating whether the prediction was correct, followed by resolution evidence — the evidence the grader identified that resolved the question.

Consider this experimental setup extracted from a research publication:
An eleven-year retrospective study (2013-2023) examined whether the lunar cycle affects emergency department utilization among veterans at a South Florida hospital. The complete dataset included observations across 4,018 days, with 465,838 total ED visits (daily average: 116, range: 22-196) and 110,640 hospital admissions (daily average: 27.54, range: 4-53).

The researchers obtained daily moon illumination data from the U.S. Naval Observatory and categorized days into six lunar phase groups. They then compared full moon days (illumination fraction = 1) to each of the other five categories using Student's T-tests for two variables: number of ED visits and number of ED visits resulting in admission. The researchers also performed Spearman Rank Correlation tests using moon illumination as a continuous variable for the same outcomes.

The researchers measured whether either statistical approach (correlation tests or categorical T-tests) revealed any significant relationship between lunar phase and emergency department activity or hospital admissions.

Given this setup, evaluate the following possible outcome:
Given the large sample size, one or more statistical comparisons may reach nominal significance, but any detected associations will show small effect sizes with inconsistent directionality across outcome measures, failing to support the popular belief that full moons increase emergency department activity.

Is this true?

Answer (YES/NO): NO